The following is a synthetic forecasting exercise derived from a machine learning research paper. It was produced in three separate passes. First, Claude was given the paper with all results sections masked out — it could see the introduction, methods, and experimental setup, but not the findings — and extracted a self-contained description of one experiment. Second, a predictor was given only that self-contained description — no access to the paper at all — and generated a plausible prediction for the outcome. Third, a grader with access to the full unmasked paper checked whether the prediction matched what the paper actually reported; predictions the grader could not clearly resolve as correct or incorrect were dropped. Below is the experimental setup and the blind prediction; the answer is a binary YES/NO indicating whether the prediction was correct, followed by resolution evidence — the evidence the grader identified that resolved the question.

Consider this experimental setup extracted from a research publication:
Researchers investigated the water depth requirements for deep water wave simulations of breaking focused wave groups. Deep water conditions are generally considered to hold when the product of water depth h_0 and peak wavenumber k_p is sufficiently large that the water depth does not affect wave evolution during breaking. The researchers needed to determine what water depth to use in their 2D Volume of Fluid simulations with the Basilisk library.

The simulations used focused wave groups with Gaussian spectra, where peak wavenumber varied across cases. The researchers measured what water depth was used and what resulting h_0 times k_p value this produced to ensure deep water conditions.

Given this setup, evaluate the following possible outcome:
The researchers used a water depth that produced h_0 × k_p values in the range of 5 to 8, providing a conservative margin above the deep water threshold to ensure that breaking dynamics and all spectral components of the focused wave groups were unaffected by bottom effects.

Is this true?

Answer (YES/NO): YES